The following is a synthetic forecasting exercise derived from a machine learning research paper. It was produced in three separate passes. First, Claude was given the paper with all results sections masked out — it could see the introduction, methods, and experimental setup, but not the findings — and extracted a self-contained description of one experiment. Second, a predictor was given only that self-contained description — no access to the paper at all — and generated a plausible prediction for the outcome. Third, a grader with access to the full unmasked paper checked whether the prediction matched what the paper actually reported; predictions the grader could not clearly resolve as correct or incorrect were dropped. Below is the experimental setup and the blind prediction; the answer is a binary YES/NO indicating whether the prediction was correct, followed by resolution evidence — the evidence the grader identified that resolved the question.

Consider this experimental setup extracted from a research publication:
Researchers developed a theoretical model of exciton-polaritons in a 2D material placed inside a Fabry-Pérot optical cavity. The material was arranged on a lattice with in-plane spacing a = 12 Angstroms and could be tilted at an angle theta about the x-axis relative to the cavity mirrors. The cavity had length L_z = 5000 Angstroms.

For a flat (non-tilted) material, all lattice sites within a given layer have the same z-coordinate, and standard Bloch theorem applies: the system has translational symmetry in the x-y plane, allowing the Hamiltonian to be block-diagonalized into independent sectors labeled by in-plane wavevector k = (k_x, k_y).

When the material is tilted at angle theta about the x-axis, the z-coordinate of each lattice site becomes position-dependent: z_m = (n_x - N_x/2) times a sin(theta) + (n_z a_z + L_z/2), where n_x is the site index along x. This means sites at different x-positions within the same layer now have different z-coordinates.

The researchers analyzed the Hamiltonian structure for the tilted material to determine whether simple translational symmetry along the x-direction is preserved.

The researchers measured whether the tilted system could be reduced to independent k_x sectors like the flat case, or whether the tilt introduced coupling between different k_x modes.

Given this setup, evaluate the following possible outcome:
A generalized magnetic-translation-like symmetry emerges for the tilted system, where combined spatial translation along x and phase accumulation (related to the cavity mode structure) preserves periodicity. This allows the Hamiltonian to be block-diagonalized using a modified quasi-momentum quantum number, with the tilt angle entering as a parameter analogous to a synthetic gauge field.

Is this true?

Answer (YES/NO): NO